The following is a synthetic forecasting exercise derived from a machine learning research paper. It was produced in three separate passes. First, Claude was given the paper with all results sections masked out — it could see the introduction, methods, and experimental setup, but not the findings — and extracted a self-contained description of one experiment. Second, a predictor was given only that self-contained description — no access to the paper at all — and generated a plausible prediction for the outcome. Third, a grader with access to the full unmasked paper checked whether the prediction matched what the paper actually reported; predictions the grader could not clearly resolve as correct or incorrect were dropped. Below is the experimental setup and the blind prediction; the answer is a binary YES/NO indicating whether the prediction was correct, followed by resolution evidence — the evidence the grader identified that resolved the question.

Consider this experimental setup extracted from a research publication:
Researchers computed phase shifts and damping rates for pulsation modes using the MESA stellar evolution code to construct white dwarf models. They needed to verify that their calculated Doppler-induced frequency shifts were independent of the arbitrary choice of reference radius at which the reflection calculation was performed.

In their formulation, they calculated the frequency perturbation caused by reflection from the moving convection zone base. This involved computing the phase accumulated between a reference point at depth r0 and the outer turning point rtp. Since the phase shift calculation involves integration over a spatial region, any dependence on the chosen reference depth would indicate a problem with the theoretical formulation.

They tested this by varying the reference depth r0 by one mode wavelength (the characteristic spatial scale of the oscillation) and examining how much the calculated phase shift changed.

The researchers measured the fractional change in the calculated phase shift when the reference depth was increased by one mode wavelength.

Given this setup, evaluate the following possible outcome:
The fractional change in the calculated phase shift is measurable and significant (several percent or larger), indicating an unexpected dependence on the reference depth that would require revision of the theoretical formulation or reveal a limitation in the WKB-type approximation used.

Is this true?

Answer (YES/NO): NO